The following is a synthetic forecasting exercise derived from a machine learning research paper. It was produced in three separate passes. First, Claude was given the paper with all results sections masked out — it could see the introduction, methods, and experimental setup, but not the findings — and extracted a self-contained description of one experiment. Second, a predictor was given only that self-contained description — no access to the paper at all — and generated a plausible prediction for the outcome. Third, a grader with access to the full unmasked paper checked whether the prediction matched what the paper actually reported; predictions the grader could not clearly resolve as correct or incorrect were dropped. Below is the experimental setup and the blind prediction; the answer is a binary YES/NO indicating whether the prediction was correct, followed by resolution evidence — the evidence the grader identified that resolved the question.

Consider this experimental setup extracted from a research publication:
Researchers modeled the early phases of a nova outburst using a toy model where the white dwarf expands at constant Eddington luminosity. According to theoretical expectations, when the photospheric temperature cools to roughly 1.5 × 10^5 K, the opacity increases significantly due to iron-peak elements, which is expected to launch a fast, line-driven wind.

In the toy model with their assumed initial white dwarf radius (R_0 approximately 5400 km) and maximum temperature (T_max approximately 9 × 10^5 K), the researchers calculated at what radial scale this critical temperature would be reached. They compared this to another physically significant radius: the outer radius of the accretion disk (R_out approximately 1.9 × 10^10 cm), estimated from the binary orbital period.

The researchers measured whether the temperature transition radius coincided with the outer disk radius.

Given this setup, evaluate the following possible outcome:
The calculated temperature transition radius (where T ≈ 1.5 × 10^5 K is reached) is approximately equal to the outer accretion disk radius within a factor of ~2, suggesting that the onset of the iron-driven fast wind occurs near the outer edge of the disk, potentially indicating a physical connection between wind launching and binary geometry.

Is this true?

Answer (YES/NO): YES